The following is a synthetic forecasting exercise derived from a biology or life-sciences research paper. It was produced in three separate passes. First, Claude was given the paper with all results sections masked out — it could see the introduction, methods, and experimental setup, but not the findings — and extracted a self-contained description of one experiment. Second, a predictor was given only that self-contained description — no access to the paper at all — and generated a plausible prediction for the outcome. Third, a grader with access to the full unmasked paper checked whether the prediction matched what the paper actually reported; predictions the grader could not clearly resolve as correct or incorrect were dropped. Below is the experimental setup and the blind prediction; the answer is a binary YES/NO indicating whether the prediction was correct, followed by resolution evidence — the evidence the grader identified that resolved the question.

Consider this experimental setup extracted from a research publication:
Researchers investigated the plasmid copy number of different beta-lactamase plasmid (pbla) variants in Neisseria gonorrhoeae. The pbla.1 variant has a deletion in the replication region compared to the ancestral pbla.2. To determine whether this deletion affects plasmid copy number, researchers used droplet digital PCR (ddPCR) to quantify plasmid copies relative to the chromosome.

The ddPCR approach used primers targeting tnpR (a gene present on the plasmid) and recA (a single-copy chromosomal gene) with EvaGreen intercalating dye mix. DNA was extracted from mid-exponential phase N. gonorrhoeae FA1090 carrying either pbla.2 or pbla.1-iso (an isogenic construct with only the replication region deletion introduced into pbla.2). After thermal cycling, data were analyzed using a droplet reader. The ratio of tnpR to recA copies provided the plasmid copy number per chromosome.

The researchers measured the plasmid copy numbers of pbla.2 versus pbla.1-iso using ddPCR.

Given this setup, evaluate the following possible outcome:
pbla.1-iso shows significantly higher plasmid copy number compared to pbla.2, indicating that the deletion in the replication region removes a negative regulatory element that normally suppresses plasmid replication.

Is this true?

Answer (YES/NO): NO